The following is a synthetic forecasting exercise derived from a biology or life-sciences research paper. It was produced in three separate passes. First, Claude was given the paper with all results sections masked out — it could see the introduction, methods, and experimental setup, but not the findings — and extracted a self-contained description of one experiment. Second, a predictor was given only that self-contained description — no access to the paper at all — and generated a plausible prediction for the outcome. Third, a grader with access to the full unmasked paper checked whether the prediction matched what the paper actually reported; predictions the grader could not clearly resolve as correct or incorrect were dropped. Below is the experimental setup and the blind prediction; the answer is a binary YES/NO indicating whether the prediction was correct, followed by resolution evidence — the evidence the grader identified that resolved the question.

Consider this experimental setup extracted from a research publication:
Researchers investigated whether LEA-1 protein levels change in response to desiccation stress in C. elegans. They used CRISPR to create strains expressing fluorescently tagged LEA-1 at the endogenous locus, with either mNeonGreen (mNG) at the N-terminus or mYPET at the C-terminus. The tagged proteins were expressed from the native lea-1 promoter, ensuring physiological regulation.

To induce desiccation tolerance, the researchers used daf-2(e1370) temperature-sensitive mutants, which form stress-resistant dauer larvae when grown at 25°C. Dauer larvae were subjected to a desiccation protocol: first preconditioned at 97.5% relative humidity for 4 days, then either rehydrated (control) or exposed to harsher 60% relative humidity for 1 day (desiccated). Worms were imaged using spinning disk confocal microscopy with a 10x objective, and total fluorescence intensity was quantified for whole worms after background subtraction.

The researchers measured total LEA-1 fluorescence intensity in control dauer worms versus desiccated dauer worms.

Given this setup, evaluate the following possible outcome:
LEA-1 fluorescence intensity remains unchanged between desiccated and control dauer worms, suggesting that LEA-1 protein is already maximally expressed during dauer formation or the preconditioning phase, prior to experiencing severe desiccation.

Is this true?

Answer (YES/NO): NO